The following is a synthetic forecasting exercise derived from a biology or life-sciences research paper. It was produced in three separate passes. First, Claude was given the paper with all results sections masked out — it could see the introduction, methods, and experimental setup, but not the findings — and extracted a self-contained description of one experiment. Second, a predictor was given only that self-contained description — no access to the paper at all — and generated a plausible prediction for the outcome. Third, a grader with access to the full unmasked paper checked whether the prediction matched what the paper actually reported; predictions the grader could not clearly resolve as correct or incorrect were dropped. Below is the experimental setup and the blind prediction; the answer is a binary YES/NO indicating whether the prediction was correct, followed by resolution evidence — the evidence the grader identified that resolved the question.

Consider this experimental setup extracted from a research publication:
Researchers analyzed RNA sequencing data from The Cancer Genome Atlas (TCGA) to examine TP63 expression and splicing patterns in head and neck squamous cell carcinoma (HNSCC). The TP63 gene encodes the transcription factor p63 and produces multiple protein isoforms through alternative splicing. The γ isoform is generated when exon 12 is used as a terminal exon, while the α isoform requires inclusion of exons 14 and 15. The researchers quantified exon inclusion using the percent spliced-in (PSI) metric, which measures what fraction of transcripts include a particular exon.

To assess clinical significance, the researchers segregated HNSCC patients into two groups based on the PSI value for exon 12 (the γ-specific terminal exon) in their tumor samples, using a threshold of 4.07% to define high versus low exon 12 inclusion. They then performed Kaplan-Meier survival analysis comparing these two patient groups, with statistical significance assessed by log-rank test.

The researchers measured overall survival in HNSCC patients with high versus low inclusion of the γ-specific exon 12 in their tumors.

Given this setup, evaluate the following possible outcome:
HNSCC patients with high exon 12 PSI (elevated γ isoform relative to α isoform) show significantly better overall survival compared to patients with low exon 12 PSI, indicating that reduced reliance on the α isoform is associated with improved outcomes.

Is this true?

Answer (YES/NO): NO